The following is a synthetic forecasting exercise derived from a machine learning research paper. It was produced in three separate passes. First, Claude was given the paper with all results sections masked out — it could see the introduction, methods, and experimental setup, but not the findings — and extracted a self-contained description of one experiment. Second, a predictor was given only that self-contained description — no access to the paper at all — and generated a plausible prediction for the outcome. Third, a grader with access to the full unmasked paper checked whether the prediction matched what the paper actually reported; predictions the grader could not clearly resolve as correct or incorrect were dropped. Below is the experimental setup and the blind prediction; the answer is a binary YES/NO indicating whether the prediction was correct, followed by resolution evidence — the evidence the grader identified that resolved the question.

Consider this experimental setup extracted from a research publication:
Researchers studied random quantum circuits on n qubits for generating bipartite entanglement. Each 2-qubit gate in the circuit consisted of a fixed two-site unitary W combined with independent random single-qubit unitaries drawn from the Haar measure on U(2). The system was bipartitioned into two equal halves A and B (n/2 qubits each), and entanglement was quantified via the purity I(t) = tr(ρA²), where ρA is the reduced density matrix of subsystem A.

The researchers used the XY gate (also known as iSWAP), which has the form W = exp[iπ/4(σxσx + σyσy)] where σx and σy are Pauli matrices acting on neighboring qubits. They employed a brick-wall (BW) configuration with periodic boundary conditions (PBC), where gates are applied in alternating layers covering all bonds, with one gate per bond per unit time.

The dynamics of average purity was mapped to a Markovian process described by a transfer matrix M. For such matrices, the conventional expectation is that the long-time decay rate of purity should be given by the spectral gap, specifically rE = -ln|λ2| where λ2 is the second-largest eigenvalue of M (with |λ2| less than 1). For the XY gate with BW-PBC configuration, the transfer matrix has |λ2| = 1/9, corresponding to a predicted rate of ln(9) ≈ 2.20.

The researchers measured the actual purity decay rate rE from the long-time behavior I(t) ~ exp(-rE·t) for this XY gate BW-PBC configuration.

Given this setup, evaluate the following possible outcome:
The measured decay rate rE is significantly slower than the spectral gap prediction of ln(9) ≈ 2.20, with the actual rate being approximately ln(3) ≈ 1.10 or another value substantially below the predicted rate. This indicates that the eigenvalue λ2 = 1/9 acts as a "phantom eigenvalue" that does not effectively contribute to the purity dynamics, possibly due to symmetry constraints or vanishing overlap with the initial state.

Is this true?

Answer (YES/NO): NO